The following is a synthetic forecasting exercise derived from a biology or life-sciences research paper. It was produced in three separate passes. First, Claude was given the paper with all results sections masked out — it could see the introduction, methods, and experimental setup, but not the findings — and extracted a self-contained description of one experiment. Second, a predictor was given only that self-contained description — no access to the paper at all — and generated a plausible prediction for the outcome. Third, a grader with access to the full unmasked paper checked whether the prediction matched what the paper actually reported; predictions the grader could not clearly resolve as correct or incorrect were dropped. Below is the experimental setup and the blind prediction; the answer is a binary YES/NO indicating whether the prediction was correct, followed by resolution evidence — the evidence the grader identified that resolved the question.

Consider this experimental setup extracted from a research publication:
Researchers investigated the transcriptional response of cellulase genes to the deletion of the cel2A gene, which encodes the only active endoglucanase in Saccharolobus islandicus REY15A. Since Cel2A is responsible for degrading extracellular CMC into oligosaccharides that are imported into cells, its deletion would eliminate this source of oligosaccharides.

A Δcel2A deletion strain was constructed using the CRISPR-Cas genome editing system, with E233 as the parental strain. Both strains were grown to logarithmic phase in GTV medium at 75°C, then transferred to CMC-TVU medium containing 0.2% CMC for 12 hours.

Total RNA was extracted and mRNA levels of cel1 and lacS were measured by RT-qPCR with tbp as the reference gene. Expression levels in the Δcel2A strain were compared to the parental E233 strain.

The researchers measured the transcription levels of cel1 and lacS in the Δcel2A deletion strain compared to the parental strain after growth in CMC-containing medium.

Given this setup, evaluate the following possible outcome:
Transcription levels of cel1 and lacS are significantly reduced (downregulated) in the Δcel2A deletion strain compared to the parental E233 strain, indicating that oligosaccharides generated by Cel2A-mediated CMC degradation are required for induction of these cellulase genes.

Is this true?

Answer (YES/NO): YES